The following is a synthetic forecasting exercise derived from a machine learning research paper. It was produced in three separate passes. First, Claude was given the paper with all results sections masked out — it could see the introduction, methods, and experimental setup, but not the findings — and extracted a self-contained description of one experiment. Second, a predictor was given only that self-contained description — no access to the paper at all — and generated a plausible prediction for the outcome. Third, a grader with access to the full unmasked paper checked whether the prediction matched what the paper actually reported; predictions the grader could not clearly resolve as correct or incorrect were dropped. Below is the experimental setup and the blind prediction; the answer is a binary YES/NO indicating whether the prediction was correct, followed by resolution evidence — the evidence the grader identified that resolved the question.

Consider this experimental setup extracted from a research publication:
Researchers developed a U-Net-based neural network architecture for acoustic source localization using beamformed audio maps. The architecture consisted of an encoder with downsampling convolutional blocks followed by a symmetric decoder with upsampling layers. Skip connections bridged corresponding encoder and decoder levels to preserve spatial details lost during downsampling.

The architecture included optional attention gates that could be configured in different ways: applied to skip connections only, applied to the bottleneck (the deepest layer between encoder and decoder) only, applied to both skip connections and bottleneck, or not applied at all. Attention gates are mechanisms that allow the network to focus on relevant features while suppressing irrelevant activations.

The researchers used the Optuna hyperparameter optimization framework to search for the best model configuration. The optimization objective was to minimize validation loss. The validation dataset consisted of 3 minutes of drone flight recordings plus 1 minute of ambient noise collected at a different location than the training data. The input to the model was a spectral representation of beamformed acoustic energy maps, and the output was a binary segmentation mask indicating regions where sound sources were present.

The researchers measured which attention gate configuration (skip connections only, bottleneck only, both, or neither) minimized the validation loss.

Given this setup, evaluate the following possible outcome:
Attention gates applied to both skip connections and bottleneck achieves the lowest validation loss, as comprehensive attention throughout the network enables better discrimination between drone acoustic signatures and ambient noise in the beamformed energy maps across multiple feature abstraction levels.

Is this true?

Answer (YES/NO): NO